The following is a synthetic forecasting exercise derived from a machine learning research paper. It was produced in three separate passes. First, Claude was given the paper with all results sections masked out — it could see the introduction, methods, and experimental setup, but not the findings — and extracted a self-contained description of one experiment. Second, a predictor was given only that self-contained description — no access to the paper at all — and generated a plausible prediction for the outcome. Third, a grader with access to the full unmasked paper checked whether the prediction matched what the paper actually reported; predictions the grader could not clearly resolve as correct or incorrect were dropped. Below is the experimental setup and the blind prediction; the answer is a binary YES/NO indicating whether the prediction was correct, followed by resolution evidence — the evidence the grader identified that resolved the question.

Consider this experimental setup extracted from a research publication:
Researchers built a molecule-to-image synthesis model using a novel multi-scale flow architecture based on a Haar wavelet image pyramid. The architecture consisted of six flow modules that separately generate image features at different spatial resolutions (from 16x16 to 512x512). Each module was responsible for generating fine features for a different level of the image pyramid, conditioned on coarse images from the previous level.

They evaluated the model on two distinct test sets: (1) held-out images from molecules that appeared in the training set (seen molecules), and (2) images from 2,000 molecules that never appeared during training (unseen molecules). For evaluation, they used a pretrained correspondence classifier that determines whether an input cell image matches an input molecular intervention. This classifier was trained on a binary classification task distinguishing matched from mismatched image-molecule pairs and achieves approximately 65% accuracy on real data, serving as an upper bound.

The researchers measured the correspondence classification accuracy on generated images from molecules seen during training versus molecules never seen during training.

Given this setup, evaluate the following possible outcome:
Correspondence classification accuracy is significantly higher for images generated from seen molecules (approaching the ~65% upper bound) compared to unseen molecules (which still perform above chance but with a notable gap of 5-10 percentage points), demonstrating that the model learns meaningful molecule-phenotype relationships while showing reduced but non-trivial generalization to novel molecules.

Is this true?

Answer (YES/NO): NO